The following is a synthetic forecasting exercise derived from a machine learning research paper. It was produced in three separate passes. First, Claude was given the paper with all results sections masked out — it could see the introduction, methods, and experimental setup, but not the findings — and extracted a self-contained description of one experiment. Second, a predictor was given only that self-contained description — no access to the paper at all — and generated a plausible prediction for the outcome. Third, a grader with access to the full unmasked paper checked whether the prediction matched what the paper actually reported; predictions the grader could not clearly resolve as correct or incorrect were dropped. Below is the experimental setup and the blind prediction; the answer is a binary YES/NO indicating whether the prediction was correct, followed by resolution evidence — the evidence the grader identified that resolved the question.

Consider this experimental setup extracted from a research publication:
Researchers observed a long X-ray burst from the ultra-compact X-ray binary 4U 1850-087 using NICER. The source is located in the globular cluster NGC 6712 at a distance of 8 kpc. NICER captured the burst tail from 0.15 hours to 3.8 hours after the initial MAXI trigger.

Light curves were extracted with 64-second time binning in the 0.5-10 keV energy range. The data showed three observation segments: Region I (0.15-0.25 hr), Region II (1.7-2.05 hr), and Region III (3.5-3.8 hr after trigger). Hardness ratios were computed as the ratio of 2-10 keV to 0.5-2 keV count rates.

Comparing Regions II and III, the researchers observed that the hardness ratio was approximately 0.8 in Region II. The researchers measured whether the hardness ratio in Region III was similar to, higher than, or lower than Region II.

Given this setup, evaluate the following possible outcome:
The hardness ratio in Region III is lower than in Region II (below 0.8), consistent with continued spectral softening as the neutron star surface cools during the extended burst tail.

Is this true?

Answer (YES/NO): YES